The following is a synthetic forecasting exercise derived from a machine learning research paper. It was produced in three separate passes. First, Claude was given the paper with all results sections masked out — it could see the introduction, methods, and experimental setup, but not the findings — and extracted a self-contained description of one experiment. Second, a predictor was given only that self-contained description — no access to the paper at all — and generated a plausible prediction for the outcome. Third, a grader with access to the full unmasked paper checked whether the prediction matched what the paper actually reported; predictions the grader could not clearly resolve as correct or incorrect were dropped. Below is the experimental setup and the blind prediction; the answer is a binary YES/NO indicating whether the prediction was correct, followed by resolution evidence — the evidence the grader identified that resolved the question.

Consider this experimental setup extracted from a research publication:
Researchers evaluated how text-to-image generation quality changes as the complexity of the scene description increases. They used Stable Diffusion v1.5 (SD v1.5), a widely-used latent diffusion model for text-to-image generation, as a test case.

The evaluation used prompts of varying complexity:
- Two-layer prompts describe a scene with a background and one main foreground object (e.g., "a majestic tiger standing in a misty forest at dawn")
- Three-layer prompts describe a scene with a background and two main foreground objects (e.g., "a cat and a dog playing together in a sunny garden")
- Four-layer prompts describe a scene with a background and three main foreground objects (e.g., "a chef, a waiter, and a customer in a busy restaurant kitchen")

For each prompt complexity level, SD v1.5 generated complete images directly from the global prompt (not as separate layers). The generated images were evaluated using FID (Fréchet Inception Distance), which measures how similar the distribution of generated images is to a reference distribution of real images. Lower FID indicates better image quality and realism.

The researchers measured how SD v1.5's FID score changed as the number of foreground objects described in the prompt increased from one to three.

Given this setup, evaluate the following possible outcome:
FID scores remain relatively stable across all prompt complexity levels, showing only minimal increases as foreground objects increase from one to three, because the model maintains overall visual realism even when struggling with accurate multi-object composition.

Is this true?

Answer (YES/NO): NO